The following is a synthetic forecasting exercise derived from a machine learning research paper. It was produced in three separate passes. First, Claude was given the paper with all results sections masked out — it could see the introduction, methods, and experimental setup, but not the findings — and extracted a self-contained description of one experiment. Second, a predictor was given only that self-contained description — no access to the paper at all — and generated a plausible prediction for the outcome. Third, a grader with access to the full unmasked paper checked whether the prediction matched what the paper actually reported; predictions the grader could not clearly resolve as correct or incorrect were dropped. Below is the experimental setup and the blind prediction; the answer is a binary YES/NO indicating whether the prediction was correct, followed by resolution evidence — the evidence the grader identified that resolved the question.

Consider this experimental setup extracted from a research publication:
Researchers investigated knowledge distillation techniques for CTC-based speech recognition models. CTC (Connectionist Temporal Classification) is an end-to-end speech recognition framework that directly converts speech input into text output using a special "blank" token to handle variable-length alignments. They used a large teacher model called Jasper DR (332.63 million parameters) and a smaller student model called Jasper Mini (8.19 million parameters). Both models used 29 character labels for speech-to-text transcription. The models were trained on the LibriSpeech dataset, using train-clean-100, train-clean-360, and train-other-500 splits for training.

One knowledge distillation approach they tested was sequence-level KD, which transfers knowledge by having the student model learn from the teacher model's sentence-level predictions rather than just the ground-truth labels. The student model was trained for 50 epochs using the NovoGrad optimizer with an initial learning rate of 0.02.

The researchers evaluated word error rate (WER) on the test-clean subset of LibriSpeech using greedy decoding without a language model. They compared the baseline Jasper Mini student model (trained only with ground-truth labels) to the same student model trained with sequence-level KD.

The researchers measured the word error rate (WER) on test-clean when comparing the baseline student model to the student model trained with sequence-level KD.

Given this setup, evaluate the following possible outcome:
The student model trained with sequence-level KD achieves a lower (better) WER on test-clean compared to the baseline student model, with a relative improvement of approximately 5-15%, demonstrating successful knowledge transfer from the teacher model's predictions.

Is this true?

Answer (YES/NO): NO